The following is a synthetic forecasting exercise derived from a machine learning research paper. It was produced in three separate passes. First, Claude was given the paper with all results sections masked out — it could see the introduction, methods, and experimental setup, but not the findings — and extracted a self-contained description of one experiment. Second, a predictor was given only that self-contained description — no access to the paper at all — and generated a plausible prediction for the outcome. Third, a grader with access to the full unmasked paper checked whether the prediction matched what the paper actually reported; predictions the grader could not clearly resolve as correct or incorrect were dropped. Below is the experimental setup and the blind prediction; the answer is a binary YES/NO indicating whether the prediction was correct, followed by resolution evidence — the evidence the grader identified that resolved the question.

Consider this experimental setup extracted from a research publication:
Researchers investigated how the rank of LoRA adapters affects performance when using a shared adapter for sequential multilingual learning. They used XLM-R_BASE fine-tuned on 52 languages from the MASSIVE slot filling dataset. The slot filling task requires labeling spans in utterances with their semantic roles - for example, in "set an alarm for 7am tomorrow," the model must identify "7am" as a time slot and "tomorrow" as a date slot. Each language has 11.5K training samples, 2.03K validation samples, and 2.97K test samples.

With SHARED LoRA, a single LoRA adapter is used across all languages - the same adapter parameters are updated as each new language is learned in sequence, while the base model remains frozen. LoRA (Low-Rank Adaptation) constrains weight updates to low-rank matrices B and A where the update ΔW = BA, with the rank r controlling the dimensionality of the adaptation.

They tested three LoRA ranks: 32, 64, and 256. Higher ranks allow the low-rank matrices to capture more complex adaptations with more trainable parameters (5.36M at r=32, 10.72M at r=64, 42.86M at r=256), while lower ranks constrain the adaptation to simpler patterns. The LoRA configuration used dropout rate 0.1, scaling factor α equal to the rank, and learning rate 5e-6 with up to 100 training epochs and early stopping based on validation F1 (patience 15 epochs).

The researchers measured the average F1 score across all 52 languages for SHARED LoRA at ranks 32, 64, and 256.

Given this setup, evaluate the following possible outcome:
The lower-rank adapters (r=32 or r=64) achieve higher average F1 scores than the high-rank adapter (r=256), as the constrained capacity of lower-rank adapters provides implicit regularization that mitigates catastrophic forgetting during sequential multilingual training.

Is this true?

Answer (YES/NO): YES